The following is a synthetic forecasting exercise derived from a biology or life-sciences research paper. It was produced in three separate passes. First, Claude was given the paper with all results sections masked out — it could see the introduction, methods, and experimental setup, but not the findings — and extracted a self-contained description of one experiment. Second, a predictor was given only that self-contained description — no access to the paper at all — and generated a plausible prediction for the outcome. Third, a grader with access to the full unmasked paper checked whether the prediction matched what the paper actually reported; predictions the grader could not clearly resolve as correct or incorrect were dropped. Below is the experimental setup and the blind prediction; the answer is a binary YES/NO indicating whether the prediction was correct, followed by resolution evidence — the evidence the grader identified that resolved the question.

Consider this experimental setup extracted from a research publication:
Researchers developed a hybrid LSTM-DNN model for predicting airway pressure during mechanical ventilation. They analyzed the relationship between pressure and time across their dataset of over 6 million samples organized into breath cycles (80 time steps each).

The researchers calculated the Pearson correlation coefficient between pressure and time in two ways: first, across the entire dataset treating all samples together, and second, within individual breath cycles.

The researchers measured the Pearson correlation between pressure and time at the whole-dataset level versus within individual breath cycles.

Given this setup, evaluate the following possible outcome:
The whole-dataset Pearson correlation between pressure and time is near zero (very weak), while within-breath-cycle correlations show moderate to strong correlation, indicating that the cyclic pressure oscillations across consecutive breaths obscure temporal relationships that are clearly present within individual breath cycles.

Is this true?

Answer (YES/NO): YES